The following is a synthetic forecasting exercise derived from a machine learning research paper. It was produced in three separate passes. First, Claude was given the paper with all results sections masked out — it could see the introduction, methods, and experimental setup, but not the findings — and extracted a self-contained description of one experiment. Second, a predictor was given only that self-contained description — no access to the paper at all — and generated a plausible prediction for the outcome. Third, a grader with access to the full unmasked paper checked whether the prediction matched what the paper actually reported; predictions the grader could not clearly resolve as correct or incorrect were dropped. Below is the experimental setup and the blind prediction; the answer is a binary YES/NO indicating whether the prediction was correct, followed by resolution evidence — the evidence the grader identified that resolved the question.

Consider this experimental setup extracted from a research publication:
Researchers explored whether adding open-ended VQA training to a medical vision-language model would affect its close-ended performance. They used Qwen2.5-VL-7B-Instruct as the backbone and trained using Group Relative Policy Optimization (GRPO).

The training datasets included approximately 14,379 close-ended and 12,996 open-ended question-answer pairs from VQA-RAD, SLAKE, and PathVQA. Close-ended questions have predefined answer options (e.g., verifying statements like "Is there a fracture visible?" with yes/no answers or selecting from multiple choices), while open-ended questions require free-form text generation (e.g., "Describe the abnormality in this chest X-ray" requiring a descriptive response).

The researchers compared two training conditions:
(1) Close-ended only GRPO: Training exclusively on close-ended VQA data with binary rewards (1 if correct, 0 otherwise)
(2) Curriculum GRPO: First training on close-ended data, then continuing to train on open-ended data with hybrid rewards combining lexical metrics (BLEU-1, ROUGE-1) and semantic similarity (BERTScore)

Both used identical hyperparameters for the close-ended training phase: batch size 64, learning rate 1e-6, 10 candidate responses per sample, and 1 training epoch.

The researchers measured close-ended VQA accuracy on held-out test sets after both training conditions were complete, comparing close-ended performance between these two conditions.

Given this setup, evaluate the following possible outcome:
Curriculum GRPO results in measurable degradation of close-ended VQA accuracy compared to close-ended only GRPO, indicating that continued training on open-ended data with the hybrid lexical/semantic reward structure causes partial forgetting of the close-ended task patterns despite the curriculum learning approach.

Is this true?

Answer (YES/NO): NO